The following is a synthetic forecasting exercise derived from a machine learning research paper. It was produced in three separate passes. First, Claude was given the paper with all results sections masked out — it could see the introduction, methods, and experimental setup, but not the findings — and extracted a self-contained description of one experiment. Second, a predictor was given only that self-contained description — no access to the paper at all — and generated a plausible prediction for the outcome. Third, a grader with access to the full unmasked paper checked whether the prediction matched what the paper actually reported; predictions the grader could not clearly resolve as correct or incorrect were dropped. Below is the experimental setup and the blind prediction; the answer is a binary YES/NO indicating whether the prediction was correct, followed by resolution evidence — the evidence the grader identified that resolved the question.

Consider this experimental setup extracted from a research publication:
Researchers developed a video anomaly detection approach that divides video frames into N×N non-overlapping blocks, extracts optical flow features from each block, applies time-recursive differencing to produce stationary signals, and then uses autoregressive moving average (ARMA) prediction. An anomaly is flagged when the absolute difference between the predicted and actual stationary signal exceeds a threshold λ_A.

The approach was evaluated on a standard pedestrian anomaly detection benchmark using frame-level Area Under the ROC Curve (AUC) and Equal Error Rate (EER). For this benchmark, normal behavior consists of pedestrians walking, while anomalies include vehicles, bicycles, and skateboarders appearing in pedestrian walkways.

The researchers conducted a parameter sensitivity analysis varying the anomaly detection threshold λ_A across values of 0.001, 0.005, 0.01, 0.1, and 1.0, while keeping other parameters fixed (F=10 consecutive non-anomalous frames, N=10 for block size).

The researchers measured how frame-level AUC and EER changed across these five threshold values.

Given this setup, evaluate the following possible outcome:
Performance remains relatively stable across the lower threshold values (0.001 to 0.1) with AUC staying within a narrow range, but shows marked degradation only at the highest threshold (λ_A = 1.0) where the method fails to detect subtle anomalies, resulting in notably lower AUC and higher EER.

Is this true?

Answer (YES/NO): NO